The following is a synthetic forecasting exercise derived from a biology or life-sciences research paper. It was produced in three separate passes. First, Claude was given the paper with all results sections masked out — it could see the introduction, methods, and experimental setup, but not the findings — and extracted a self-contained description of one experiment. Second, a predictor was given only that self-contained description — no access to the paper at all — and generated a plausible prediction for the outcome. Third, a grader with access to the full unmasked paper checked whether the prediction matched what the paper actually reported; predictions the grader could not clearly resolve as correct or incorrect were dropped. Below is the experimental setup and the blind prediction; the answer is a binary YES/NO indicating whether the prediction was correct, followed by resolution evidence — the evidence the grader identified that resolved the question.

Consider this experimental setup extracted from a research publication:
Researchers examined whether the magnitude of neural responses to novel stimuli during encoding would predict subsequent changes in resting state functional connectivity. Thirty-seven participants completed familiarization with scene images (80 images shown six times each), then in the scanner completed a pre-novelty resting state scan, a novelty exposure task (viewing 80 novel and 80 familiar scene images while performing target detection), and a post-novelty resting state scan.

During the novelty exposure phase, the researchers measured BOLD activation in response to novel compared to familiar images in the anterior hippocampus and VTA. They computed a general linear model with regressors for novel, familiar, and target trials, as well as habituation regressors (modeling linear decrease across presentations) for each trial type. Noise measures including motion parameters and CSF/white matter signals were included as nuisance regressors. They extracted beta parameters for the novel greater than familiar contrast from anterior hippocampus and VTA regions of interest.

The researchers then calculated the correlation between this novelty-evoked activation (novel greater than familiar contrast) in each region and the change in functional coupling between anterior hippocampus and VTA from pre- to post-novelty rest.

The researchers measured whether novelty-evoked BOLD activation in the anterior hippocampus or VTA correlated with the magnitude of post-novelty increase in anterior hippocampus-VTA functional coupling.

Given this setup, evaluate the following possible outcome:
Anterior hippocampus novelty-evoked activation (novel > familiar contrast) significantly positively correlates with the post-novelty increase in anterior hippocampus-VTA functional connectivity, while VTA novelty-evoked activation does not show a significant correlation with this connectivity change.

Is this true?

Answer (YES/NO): NO